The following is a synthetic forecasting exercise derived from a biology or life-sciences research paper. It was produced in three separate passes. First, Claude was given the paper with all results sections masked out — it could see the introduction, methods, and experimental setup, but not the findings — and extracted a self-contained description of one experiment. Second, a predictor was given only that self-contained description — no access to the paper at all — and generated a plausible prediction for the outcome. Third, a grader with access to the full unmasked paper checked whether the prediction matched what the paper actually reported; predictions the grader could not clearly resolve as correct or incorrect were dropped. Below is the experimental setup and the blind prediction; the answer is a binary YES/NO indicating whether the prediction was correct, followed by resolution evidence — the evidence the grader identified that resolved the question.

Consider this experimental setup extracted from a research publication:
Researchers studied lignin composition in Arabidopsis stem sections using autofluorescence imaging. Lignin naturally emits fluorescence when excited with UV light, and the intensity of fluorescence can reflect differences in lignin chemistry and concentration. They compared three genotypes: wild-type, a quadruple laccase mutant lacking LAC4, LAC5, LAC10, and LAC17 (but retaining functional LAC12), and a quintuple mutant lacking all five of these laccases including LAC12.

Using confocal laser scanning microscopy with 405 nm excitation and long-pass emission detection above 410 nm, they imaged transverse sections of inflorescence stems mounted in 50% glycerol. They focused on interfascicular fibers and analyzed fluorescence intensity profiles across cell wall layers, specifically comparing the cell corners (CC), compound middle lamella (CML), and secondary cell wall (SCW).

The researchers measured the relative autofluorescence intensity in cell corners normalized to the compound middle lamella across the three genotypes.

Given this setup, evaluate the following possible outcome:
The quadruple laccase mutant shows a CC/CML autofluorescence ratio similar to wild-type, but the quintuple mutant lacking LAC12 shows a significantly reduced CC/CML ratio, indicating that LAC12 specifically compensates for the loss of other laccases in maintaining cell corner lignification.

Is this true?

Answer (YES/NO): YES